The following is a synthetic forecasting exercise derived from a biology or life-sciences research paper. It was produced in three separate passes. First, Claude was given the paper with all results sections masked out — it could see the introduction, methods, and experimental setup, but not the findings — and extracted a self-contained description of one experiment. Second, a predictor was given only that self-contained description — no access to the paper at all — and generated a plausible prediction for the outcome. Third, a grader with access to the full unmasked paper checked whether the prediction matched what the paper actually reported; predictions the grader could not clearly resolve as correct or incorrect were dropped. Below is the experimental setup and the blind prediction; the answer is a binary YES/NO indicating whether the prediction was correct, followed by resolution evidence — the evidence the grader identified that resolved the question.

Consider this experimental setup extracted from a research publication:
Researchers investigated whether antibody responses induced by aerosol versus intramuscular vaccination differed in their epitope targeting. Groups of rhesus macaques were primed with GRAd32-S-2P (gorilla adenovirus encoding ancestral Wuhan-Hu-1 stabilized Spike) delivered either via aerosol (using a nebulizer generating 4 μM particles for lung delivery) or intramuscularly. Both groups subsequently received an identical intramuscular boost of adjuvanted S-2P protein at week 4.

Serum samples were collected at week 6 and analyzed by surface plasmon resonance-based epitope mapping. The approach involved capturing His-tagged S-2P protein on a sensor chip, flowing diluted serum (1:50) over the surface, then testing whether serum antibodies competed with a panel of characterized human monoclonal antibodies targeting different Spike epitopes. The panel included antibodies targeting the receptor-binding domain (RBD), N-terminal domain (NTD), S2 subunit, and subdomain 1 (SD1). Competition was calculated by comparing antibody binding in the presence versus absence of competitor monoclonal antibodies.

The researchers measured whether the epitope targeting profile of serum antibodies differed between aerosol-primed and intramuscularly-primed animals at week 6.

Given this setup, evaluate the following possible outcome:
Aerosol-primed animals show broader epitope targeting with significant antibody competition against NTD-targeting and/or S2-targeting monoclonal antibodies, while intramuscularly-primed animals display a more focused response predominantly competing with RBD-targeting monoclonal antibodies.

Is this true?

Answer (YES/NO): NO